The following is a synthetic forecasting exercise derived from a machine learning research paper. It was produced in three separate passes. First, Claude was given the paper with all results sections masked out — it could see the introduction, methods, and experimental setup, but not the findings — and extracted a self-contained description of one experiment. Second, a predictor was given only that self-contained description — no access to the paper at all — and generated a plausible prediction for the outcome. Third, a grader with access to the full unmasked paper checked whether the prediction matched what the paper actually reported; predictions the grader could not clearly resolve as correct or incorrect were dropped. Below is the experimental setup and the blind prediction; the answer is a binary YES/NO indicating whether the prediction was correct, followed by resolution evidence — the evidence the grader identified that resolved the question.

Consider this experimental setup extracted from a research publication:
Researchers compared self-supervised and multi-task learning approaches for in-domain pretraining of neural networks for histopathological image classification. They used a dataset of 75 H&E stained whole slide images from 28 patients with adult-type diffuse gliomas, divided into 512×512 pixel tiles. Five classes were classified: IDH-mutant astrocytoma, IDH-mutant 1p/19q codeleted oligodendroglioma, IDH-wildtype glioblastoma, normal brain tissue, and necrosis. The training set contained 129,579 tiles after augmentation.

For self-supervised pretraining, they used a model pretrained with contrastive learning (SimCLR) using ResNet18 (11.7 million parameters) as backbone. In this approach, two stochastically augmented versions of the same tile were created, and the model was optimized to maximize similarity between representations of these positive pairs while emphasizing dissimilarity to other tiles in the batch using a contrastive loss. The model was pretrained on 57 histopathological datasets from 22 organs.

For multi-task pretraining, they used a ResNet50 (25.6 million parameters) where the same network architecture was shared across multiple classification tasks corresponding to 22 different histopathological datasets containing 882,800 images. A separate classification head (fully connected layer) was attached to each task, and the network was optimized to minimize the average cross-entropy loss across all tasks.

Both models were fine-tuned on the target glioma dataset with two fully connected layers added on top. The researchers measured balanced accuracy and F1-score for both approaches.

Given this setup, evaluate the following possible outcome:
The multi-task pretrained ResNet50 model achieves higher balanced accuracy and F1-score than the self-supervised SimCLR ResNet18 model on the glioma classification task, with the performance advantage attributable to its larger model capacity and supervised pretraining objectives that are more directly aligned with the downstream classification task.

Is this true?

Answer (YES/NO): YES